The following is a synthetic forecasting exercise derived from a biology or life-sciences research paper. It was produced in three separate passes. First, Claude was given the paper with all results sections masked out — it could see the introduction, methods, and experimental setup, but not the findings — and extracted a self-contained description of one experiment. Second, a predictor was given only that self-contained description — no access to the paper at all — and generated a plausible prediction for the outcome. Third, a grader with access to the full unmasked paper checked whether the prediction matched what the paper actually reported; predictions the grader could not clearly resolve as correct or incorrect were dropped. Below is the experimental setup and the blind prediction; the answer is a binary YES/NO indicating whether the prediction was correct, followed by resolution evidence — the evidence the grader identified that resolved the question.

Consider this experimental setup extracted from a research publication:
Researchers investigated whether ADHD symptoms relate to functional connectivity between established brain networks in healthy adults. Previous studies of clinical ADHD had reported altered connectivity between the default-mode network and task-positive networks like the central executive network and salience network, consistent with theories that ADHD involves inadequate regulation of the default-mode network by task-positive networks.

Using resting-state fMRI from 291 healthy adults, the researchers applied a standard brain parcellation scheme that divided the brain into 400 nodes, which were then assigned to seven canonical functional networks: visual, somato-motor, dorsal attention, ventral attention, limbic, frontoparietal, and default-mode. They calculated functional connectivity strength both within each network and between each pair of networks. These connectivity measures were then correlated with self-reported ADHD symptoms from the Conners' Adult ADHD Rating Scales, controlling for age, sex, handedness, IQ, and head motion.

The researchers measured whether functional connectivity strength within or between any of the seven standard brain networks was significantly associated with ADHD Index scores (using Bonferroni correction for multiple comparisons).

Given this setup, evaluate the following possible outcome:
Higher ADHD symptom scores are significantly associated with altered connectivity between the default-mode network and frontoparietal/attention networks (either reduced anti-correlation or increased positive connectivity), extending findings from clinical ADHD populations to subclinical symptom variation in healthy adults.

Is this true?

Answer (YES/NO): NO